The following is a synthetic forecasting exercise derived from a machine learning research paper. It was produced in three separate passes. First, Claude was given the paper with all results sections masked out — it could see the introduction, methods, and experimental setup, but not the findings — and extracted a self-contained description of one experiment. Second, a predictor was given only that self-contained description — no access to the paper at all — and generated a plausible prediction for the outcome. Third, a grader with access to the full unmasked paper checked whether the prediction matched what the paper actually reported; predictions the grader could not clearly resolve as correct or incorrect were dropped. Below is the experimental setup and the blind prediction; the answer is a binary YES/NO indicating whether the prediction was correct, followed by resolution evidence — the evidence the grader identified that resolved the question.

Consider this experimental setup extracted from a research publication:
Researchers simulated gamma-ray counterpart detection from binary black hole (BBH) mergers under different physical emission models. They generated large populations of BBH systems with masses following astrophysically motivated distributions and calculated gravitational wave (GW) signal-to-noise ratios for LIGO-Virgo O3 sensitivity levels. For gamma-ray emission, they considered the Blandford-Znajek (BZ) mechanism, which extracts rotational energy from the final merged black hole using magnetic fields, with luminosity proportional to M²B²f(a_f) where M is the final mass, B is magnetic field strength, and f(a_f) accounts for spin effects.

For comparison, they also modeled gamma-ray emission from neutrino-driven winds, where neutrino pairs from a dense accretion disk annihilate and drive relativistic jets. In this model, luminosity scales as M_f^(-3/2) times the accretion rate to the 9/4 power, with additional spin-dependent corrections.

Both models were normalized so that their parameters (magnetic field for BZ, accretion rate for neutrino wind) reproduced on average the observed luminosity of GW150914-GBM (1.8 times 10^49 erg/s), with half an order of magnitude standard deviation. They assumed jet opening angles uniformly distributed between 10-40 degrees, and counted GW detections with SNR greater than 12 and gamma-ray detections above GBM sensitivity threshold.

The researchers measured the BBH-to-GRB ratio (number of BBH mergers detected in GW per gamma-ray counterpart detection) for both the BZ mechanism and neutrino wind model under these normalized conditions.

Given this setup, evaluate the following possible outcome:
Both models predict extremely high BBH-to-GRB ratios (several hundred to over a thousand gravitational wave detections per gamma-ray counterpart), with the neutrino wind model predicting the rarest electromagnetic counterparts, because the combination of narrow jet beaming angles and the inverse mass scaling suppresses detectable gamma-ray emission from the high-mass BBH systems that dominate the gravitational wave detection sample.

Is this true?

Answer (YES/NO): NO